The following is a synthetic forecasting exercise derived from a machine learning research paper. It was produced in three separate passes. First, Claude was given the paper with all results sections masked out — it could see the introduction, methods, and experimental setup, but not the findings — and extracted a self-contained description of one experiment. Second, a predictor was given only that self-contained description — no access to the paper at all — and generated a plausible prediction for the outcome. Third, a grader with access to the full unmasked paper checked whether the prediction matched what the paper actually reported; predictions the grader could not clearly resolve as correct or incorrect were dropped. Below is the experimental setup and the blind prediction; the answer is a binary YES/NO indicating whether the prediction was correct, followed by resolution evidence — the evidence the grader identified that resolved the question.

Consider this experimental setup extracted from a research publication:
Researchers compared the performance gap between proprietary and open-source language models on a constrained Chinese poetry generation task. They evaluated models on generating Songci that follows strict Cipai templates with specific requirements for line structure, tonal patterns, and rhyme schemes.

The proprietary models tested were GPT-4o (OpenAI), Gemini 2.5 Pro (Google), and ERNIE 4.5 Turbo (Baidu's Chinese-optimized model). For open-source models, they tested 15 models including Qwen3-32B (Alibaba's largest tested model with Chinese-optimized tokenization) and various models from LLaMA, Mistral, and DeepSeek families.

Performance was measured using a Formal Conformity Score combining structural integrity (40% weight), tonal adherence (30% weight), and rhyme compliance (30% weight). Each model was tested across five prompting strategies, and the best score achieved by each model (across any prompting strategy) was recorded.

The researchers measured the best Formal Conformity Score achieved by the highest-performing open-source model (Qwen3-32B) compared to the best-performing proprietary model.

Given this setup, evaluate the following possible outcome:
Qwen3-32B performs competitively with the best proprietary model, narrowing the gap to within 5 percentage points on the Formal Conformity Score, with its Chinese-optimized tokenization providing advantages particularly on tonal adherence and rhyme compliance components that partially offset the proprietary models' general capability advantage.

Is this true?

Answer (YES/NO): NO